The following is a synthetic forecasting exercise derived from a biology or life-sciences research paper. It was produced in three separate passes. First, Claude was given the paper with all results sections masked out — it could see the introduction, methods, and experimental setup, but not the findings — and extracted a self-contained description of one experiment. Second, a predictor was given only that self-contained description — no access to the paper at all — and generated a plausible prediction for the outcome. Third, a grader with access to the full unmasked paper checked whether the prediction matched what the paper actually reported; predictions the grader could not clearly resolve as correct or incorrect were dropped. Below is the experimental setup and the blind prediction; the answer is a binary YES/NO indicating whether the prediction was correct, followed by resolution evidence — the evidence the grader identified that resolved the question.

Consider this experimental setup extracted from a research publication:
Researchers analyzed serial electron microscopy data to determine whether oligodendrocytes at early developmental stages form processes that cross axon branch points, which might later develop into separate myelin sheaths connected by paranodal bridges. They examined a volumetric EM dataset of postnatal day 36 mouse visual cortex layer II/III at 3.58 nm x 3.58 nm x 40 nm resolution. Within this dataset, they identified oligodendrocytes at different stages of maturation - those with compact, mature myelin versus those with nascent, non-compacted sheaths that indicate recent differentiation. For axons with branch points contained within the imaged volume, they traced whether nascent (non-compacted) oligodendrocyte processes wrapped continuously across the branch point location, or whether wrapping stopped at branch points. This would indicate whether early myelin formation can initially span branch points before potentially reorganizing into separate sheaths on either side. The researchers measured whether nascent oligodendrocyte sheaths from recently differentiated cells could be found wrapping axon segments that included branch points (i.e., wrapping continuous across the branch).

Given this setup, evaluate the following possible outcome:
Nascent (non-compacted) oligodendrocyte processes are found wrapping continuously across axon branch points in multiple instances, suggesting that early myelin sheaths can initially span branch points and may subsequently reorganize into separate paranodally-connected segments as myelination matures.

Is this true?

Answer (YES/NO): YES